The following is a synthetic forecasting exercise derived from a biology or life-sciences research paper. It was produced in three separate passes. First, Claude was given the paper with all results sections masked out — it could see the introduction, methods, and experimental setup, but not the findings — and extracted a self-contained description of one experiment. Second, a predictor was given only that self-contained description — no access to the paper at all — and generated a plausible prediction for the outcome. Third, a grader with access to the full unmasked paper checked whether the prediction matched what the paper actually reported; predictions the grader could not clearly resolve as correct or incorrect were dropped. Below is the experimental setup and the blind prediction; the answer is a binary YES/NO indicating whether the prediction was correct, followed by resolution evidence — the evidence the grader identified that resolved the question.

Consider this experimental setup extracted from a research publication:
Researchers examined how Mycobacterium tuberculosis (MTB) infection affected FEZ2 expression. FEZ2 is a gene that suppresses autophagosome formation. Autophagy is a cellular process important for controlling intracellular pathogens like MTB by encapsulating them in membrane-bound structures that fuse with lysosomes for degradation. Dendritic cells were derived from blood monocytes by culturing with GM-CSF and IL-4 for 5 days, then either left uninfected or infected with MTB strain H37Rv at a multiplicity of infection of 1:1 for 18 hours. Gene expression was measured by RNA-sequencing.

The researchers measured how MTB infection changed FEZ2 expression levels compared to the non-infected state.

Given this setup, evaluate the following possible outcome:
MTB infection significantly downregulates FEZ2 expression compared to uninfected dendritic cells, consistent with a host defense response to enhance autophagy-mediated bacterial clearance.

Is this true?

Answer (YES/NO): YES